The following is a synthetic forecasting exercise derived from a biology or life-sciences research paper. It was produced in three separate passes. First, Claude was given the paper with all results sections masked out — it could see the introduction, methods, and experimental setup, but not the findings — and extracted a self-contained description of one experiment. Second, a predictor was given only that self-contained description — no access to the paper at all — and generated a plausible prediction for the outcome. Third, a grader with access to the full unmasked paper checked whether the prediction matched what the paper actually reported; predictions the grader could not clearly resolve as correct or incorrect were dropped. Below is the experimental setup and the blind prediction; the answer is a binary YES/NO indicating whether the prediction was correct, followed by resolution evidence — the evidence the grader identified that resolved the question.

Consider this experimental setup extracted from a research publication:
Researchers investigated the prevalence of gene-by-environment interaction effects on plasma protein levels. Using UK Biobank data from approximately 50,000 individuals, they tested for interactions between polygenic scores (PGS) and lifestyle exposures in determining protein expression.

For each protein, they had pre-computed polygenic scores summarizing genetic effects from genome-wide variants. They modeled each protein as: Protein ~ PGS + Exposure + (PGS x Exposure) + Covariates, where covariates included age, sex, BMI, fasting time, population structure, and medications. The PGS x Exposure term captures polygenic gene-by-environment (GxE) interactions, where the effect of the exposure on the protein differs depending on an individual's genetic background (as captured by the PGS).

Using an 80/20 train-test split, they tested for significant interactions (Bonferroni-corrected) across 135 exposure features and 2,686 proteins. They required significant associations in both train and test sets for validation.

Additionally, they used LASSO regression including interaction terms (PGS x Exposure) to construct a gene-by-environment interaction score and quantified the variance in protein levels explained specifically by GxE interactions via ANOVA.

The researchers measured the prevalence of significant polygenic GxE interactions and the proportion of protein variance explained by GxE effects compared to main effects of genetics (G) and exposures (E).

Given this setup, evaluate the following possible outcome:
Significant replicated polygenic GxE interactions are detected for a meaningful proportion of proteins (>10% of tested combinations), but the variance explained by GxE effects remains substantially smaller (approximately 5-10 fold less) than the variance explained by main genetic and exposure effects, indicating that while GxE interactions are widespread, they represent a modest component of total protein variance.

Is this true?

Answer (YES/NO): NO